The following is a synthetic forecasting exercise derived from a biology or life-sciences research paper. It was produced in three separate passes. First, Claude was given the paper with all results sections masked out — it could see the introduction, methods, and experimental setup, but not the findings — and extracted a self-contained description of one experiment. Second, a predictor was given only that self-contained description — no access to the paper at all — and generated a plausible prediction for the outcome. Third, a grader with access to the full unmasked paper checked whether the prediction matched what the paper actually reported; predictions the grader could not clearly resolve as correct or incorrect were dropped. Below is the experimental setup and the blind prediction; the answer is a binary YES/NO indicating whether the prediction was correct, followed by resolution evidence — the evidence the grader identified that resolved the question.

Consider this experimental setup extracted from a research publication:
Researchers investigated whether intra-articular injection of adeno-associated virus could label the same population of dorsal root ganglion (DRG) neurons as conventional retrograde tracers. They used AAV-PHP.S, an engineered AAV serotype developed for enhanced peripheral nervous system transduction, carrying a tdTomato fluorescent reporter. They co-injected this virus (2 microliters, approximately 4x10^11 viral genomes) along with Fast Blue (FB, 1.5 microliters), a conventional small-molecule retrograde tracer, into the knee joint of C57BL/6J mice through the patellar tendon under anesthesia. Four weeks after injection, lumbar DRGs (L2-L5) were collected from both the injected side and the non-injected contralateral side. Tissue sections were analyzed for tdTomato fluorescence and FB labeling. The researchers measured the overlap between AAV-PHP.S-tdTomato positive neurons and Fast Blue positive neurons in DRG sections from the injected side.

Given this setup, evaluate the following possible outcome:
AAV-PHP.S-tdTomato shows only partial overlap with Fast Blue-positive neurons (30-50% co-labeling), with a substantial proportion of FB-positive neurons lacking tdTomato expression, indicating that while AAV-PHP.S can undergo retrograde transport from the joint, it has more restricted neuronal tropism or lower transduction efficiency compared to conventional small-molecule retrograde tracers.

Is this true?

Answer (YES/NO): NO